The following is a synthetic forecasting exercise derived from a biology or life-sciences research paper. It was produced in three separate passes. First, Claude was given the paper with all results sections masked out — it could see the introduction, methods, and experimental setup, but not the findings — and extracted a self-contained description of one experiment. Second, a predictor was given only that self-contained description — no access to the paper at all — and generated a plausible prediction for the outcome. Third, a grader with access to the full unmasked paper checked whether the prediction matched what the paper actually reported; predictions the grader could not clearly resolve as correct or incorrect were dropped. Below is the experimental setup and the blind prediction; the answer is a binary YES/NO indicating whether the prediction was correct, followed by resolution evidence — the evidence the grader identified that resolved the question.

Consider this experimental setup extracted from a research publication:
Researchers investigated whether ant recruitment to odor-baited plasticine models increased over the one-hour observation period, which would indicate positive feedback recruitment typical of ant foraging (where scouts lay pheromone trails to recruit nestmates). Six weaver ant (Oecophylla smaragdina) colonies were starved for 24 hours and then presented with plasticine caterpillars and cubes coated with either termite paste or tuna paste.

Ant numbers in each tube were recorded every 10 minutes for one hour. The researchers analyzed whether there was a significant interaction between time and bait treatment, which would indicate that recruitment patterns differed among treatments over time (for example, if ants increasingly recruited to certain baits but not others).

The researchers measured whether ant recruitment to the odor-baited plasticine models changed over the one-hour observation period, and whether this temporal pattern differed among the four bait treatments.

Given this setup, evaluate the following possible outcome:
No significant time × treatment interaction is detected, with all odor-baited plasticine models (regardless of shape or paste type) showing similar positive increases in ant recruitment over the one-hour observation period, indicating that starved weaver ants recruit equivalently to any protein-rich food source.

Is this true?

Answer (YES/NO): NO